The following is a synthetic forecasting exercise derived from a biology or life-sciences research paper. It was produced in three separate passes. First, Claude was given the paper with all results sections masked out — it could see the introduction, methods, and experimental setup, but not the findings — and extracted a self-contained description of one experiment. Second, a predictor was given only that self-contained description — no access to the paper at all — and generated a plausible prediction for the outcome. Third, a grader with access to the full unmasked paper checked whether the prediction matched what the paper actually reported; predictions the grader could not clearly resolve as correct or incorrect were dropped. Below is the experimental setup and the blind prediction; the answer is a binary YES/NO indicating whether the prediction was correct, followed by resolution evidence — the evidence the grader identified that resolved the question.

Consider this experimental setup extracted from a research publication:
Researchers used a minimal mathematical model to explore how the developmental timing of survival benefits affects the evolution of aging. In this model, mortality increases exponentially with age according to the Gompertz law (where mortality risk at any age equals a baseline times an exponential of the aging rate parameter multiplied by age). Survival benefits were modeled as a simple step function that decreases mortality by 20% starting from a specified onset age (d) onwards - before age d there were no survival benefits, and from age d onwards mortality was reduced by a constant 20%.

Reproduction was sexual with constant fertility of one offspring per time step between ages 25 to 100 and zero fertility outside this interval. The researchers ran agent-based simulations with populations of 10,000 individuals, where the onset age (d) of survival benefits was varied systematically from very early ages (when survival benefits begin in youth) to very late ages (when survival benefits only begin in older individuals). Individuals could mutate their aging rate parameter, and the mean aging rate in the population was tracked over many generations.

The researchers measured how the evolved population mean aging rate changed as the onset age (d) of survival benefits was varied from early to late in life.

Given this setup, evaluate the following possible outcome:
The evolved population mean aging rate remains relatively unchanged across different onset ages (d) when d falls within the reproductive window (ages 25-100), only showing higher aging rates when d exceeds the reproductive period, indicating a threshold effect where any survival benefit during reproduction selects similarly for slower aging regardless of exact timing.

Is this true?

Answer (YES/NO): NO